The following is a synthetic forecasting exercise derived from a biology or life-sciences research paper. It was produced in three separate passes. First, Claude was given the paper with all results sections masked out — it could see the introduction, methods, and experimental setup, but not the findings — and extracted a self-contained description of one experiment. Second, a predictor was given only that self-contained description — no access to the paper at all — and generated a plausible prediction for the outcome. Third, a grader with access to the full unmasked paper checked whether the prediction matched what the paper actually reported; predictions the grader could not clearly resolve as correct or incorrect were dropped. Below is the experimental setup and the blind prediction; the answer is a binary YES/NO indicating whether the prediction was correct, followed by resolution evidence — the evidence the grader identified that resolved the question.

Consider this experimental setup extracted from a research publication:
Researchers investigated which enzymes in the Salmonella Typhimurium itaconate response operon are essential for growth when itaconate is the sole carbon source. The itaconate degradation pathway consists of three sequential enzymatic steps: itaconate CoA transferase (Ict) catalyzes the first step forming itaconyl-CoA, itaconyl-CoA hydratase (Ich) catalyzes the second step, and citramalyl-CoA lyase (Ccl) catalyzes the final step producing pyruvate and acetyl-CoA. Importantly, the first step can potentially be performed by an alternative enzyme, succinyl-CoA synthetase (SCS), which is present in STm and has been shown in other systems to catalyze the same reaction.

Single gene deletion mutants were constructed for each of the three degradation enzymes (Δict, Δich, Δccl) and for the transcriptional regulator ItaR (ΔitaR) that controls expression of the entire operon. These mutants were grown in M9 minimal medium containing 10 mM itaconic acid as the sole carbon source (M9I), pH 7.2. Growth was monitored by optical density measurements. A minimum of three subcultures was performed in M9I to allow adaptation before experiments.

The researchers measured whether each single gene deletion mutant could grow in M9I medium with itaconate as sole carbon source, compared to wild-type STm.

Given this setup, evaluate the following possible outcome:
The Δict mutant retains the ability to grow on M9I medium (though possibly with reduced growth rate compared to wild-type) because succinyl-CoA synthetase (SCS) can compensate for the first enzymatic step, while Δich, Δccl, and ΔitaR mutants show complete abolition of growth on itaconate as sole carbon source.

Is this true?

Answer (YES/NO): YES